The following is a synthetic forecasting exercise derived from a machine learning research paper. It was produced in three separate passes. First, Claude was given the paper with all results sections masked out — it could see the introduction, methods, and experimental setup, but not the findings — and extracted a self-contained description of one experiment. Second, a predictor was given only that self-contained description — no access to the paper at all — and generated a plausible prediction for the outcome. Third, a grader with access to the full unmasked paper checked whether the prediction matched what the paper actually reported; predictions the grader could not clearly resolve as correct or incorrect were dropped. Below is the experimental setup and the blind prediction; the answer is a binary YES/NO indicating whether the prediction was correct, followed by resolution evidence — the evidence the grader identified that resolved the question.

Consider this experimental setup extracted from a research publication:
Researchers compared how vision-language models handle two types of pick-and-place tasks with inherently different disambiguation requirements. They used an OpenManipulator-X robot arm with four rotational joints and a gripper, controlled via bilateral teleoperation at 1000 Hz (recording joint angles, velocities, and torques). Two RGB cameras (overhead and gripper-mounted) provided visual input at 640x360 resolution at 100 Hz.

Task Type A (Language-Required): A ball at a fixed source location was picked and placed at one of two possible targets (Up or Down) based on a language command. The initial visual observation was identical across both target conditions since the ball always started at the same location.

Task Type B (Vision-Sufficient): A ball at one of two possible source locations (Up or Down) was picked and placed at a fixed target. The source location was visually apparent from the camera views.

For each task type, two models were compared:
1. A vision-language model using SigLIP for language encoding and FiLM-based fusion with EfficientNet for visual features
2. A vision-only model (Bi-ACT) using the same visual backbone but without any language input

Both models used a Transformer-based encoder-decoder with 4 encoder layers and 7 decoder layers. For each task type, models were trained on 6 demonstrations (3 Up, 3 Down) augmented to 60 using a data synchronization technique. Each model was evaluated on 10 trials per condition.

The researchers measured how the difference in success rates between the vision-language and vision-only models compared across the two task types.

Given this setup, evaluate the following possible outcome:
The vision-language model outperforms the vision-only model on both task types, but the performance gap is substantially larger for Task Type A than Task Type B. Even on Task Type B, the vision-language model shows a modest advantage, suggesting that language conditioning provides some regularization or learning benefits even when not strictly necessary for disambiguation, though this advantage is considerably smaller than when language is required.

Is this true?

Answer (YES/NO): NO